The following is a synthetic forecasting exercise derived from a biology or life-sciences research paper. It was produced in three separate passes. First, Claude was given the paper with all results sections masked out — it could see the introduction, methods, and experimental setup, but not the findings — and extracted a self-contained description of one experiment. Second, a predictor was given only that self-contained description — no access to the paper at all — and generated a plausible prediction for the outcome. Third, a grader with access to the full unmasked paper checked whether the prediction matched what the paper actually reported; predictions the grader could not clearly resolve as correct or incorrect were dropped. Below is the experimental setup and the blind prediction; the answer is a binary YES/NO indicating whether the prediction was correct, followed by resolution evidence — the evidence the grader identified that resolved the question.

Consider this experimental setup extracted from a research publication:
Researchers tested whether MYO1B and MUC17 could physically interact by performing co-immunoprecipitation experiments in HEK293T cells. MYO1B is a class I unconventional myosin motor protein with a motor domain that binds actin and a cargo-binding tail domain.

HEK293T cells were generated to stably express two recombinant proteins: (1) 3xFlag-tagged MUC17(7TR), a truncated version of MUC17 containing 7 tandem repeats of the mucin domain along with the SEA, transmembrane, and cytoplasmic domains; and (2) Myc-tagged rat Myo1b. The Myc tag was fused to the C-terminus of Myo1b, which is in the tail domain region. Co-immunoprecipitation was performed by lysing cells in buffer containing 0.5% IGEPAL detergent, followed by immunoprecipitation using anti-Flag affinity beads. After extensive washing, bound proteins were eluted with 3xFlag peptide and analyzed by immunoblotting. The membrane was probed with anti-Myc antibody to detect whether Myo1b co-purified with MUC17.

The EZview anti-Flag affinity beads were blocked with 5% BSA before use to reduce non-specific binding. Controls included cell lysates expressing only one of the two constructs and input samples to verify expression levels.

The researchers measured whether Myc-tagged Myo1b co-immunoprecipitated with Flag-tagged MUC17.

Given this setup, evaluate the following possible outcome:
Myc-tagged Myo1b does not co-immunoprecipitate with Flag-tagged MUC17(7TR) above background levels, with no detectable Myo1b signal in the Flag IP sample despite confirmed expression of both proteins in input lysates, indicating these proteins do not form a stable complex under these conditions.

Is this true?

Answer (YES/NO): YES